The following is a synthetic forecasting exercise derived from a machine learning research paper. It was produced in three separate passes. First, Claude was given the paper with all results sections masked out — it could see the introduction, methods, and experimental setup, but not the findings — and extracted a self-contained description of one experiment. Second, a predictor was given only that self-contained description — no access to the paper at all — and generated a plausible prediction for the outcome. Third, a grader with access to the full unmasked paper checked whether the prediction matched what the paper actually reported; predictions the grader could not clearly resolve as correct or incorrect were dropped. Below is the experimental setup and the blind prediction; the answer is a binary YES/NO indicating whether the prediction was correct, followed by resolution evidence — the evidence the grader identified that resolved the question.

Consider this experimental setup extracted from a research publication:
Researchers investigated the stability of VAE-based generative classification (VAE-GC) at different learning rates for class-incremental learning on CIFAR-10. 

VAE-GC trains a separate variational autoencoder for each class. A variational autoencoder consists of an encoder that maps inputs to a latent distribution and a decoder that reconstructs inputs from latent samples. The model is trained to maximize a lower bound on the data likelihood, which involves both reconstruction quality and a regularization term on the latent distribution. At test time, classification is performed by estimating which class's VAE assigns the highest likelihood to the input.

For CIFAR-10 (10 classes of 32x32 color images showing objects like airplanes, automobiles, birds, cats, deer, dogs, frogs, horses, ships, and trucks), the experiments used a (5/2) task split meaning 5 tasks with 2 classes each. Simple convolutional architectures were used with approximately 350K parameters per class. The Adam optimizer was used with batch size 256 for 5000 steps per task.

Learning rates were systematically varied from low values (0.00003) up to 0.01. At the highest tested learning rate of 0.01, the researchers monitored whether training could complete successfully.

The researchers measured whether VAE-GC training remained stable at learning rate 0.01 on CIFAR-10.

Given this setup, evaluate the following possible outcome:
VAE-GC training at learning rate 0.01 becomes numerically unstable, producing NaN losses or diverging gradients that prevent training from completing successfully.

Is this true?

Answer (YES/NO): YES